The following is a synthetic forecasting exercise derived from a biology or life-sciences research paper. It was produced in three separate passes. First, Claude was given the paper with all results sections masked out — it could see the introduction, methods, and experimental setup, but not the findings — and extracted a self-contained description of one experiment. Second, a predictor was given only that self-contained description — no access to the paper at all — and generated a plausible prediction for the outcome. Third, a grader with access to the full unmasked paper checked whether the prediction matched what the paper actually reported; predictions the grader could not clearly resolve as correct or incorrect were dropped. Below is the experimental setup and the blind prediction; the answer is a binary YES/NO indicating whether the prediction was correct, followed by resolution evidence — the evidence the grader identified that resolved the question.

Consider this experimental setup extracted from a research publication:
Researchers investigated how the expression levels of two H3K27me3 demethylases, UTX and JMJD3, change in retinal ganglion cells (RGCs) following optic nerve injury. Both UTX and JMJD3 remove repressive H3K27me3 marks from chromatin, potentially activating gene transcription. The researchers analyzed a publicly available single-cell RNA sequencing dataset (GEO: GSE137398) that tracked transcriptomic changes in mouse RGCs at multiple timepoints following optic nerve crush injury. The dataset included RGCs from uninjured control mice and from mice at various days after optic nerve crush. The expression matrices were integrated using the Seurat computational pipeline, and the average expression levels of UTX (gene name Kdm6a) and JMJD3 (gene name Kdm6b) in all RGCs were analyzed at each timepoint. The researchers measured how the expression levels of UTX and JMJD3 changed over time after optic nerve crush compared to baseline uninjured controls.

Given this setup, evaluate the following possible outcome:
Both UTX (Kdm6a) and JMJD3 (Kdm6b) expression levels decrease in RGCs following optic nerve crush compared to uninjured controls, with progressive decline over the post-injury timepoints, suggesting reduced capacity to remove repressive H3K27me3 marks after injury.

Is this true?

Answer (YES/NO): NO